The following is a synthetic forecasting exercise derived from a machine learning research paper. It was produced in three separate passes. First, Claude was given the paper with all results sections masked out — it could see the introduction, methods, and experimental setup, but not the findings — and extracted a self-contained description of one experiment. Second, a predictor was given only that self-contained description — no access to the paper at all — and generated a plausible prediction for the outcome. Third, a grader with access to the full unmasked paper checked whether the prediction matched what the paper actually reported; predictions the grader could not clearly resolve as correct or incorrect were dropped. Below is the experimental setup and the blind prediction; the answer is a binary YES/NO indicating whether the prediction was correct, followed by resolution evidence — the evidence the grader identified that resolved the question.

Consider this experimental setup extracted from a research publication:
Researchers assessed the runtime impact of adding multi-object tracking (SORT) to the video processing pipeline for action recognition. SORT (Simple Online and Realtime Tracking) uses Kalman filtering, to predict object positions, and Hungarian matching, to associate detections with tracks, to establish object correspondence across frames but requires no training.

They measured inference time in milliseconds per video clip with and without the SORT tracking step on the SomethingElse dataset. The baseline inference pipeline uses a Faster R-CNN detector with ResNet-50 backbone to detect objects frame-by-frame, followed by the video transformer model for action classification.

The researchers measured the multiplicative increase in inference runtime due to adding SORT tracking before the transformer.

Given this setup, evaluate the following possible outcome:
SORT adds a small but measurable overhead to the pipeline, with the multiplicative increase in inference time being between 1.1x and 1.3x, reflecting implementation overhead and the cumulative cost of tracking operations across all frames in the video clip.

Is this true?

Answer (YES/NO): YES